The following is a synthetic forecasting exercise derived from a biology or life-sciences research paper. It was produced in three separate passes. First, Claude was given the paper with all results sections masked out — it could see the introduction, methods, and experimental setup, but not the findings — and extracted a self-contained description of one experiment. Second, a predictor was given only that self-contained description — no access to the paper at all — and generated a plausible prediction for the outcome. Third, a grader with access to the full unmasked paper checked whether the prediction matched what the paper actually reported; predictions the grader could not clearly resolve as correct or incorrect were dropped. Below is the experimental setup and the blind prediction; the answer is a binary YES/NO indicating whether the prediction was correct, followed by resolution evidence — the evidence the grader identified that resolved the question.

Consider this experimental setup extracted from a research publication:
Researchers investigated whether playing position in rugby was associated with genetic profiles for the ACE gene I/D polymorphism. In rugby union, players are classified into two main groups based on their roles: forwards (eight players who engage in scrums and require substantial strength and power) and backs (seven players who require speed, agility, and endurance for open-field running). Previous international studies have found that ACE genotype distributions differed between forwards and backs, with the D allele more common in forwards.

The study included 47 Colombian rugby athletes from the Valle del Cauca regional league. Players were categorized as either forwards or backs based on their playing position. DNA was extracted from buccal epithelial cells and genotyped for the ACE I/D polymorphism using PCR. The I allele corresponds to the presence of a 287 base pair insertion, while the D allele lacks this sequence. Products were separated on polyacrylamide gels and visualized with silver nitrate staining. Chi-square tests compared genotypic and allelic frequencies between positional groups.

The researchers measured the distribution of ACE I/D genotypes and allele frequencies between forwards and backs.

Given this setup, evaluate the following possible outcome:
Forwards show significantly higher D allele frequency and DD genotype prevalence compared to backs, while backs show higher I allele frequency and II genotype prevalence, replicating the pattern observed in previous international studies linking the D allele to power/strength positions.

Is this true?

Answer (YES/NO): NO